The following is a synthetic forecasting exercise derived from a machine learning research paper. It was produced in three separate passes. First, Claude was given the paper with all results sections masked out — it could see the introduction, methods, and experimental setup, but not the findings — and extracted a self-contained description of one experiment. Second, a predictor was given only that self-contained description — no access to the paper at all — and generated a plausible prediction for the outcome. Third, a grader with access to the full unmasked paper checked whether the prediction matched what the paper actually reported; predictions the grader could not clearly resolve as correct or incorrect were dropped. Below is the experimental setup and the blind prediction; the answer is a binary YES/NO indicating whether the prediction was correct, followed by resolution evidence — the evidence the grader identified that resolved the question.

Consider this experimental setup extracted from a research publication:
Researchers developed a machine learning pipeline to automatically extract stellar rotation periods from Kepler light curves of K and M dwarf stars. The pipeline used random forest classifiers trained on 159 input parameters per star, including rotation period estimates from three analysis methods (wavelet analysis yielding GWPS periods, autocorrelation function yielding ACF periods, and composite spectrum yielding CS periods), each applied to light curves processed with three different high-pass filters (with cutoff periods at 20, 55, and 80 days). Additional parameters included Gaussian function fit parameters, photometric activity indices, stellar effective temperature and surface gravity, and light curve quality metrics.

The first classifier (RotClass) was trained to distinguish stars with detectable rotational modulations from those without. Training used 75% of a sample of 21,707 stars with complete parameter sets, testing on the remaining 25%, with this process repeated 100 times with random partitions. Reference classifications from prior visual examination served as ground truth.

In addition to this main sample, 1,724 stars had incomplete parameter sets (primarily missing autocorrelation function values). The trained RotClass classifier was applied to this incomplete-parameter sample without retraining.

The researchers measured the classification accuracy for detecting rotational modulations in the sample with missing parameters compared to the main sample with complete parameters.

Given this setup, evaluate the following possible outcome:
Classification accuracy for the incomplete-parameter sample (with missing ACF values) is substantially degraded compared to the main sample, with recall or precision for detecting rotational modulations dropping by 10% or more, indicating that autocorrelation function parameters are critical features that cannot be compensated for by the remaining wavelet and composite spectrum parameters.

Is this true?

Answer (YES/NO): NO